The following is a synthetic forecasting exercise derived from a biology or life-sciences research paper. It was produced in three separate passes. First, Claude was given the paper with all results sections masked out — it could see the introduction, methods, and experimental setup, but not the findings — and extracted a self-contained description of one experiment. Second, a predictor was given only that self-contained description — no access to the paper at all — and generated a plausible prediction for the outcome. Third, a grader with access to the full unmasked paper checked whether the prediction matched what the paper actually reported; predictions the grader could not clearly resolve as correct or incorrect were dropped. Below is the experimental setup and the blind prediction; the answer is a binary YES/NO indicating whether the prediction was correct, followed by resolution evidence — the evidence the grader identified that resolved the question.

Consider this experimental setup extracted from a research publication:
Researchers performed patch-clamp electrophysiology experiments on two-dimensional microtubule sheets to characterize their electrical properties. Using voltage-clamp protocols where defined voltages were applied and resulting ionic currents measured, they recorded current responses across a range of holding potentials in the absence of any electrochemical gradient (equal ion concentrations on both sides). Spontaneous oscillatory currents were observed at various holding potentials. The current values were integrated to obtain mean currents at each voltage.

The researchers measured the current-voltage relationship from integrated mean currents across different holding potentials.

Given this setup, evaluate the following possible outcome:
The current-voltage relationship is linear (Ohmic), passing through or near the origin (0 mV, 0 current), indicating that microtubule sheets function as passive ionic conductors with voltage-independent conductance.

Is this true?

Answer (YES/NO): NO